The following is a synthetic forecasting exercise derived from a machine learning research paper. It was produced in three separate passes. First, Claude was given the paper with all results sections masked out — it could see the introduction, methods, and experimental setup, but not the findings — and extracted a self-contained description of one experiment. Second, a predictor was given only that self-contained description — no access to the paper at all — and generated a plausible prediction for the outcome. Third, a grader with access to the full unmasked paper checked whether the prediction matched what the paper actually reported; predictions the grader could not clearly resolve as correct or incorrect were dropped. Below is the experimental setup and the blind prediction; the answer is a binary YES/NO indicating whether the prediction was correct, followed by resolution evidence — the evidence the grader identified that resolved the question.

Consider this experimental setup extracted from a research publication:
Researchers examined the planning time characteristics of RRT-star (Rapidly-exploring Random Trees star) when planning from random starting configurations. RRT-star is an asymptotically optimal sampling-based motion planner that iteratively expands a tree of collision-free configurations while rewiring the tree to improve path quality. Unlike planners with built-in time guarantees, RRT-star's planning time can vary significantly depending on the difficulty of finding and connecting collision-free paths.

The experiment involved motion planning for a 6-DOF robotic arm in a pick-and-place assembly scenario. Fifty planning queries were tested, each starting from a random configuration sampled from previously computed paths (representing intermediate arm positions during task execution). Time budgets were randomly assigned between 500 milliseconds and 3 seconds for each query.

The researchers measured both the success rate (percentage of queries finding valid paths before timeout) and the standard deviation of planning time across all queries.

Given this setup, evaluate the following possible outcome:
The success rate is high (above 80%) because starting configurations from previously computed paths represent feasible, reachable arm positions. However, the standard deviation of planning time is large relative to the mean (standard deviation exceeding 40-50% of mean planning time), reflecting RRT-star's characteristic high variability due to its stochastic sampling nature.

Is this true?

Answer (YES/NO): NO